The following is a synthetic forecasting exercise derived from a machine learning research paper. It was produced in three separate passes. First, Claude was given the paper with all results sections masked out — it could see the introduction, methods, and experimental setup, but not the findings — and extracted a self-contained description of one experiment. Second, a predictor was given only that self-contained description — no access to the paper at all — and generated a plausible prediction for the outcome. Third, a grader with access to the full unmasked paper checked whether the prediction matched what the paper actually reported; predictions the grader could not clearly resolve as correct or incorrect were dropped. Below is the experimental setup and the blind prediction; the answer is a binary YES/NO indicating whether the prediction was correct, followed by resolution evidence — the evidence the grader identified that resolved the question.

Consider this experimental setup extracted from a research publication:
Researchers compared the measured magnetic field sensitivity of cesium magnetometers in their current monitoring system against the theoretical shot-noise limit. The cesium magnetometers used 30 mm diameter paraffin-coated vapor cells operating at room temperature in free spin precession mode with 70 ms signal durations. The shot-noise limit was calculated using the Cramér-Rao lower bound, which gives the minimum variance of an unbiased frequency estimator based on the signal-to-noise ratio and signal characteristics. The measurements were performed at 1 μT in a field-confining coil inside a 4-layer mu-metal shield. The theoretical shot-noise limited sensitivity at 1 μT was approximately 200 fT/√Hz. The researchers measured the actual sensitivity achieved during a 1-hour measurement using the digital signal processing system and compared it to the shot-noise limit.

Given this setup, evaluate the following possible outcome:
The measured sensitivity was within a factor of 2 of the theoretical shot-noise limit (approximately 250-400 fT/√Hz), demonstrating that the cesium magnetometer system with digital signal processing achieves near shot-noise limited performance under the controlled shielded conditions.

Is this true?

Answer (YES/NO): NO